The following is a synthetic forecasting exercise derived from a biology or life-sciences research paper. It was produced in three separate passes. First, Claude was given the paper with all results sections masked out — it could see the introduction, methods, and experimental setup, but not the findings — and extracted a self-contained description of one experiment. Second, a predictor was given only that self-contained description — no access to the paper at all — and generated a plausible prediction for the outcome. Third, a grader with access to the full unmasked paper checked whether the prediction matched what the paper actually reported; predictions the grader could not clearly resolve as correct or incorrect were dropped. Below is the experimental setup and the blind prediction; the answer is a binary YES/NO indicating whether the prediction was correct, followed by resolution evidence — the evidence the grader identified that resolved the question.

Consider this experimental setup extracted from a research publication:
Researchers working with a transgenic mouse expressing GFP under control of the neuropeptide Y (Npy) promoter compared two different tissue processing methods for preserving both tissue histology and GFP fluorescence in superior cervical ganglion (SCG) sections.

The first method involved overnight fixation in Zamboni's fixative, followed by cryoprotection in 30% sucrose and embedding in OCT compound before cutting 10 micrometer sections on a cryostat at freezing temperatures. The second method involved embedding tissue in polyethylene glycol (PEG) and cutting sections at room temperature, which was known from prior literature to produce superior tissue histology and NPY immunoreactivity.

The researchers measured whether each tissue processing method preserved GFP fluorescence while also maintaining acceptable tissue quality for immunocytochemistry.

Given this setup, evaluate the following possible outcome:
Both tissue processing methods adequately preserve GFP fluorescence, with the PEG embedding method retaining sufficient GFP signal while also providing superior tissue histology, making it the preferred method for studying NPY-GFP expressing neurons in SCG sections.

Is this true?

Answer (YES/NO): NO